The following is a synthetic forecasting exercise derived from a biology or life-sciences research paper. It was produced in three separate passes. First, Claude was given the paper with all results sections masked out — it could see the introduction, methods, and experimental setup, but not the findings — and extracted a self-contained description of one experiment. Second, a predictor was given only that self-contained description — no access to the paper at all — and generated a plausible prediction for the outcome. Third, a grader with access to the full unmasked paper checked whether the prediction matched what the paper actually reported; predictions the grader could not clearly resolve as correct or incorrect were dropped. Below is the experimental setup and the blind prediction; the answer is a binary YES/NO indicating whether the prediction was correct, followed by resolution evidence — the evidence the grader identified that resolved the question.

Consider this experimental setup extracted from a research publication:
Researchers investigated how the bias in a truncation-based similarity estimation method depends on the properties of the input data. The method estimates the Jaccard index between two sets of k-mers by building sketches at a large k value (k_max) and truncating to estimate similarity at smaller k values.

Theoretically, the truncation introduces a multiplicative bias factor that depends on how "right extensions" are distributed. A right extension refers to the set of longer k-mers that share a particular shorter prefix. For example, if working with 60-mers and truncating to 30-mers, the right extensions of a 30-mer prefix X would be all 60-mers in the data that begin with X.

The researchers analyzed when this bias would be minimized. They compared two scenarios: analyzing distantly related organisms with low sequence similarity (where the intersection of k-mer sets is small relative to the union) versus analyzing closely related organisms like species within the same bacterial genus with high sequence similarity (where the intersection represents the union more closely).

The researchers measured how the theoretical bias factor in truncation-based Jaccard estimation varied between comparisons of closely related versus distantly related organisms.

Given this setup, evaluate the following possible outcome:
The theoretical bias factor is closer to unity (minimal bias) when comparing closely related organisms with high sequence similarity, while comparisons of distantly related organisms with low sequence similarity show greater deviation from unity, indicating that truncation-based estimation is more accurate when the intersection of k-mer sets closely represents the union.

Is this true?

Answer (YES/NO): YES